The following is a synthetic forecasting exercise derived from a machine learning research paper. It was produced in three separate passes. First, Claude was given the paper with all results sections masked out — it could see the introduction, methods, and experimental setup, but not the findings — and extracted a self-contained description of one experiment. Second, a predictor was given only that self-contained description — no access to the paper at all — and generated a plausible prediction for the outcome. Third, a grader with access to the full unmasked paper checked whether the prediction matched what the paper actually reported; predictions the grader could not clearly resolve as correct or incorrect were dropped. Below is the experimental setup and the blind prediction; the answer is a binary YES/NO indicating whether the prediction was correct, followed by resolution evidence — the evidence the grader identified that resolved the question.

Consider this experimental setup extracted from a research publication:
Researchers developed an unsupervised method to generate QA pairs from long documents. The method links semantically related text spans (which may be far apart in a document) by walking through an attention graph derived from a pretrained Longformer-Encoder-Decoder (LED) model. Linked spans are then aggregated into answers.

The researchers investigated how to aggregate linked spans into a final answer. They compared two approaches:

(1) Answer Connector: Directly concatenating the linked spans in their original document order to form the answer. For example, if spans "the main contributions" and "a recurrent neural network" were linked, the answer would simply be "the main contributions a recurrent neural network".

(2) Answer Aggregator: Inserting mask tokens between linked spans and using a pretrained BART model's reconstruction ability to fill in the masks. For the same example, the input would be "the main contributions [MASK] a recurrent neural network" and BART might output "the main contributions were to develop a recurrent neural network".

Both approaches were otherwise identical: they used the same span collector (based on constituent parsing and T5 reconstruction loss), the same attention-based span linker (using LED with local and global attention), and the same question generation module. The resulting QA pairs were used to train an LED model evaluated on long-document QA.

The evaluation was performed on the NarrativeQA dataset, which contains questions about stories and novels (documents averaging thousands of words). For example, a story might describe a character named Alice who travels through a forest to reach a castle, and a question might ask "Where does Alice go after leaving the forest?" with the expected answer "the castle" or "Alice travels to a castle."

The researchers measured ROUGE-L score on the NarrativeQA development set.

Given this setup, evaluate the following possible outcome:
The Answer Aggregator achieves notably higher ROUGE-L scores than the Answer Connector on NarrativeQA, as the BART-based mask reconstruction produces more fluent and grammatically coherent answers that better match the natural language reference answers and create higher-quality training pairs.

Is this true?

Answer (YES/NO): YES